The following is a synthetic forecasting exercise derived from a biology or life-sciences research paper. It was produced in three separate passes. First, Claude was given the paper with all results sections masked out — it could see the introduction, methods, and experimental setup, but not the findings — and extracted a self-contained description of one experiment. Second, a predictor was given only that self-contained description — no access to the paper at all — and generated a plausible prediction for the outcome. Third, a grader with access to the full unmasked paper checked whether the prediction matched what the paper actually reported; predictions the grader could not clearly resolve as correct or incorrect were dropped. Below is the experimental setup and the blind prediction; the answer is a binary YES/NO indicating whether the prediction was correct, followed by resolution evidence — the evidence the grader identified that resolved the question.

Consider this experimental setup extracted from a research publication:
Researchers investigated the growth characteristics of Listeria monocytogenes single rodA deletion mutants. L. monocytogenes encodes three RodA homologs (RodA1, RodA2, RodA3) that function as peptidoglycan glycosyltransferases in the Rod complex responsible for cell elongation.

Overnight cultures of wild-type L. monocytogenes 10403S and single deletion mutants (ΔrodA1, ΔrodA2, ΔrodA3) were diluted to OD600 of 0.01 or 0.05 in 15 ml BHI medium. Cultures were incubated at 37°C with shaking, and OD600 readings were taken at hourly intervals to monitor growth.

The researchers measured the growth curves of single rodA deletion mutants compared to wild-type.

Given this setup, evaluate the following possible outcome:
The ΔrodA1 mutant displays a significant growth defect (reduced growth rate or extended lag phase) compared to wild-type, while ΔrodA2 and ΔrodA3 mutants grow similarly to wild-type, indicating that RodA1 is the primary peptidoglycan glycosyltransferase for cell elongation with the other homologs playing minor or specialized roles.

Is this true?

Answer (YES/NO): NO